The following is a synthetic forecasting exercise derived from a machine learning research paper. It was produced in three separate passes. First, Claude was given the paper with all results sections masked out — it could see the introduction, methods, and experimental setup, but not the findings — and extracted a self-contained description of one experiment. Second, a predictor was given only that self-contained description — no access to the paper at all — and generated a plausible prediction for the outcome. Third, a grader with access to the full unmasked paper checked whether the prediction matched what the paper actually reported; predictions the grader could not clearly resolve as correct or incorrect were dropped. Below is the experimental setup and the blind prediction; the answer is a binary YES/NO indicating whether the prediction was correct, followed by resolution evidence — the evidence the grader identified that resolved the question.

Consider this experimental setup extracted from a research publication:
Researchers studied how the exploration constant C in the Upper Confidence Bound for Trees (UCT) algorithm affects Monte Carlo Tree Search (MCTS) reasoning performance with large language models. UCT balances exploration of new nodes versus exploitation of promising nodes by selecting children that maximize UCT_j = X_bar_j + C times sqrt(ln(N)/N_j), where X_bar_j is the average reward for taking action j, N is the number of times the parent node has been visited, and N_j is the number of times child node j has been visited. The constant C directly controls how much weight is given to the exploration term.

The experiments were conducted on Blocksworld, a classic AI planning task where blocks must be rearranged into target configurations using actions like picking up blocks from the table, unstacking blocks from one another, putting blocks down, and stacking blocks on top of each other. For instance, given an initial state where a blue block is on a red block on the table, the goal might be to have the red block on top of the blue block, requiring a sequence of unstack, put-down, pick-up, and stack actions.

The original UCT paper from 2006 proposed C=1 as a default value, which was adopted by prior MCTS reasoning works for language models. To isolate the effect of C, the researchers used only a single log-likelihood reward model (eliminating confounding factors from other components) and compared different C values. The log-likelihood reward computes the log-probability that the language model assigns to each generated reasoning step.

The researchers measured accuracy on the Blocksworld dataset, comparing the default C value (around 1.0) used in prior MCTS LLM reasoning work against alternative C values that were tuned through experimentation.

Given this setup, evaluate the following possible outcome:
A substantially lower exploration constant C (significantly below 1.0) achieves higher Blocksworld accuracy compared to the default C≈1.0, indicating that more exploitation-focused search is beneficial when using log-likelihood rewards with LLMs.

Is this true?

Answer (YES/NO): NO